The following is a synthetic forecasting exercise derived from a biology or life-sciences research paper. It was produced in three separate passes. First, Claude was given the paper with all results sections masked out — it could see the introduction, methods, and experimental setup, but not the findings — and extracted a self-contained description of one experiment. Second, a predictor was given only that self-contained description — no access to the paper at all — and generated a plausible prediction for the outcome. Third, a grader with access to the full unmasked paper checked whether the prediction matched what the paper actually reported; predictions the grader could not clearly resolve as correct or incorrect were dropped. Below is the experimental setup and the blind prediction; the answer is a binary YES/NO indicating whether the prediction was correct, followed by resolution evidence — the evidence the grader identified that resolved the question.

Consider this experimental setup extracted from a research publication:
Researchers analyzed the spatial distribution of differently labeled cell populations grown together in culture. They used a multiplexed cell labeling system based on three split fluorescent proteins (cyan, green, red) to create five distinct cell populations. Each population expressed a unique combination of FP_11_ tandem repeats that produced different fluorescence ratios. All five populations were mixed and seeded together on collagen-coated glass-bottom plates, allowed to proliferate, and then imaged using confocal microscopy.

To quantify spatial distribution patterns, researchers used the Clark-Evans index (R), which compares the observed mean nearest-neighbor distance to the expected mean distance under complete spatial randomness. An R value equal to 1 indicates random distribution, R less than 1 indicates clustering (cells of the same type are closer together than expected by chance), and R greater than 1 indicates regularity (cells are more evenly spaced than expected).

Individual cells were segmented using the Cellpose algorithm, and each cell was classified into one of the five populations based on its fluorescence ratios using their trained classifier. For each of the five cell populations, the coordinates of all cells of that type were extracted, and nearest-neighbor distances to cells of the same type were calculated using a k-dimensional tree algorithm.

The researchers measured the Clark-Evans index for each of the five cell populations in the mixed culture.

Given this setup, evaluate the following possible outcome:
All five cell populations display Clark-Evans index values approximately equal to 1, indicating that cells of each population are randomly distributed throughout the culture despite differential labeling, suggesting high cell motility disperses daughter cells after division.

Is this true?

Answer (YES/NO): YES